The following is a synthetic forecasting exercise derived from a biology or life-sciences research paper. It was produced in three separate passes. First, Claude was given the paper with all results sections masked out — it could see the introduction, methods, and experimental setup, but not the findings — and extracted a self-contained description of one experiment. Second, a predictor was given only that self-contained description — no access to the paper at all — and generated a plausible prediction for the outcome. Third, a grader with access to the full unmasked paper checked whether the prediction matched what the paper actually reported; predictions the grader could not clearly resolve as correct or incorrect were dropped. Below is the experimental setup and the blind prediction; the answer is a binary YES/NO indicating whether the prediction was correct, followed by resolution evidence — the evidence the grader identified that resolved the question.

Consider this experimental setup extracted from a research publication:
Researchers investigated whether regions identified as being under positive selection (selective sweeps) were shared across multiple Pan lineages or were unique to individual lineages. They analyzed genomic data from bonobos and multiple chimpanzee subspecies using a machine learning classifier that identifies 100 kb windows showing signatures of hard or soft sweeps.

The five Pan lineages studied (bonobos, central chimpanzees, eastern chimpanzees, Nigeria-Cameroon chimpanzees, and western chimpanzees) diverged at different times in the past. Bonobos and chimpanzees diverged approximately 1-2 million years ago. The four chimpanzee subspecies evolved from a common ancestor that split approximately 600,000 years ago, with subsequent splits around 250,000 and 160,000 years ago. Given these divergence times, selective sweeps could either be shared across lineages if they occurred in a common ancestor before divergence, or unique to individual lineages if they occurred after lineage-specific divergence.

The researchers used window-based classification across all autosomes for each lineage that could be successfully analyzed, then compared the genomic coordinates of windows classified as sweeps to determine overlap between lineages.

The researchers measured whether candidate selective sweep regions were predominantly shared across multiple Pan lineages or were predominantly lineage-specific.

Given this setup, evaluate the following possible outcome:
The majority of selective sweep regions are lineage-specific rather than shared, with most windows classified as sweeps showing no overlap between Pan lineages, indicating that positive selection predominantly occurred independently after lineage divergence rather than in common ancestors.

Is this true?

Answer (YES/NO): YES